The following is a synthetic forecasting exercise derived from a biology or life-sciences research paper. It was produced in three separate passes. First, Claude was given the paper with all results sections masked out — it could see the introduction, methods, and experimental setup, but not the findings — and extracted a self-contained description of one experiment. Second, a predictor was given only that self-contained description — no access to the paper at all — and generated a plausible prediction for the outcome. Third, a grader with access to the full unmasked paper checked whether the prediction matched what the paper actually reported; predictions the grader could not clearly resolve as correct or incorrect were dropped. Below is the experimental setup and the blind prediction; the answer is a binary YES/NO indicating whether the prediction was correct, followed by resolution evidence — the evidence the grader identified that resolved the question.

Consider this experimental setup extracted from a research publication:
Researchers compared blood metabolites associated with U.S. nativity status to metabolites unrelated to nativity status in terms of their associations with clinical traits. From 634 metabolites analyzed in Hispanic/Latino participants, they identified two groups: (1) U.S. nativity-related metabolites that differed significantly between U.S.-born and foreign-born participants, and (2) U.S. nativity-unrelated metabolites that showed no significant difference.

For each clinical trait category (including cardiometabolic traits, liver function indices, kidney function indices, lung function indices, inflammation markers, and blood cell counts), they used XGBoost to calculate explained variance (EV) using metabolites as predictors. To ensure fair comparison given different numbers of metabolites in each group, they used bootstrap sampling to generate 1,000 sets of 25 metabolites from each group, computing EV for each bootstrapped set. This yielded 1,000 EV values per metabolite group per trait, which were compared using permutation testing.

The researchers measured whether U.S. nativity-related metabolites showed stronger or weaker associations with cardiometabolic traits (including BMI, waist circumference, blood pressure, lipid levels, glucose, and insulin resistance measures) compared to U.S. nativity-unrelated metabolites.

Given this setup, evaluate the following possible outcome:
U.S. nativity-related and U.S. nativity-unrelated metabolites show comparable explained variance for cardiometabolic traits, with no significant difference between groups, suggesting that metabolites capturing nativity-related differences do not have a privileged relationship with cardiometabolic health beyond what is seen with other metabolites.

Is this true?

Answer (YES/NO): NO